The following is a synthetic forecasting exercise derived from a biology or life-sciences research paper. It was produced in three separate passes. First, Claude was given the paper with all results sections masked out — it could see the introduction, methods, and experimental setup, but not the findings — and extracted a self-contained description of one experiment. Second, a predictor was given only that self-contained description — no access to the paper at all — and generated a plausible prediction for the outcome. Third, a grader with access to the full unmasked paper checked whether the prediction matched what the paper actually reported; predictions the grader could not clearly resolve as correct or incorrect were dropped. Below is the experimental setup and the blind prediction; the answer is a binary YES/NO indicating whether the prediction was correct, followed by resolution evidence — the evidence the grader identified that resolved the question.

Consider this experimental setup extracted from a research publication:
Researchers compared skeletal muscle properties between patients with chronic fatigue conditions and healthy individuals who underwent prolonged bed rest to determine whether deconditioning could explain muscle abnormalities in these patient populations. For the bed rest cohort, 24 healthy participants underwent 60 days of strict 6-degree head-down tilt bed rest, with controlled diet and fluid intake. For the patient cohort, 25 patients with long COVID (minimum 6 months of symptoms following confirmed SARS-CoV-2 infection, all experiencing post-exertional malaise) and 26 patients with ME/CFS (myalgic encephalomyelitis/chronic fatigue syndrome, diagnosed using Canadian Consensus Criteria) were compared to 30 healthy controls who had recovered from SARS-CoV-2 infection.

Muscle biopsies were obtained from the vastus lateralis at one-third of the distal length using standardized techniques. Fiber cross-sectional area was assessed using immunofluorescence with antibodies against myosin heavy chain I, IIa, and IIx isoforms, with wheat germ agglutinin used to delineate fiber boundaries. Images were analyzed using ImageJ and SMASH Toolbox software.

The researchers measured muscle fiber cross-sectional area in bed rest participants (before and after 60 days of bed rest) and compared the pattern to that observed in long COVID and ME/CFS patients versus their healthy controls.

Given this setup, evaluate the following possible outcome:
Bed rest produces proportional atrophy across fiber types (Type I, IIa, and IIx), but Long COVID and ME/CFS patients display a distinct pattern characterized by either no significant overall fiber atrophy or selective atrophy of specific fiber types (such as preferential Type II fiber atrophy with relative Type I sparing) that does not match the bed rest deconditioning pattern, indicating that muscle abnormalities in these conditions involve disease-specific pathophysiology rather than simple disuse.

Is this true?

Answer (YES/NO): NO